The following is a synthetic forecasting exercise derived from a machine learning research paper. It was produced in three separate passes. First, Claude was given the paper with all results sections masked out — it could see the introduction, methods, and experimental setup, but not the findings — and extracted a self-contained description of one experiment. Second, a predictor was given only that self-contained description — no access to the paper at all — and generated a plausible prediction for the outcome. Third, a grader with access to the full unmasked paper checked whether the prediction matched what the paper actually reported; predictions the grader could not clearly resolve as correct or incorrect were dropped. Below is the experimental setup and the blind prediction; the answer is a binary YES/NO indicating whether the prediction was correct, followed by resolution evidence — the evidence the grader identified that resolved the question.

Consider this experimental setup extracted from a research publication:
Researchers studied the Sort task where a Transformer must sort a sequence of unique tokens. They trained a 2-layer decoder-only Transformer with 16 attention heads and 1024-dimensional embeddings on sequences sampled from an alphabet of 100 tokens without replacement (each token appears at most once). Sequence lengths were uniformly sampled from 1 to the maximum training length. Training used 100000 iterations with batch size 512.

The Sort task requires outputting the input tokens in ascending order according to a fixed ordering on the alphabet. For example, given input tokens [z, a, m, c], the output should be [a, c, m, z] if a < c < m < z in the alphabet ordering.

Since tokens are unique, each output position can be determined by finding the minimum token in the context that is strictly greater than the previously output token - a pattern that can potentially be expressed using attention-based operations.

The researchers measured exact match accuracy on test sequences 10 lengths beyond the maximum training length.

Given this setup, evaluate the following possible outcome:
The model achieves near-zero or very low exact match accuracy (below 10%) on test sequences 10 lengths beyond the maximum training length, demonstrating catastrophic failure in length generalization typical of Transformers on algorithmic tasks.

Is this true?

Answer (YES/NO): NO